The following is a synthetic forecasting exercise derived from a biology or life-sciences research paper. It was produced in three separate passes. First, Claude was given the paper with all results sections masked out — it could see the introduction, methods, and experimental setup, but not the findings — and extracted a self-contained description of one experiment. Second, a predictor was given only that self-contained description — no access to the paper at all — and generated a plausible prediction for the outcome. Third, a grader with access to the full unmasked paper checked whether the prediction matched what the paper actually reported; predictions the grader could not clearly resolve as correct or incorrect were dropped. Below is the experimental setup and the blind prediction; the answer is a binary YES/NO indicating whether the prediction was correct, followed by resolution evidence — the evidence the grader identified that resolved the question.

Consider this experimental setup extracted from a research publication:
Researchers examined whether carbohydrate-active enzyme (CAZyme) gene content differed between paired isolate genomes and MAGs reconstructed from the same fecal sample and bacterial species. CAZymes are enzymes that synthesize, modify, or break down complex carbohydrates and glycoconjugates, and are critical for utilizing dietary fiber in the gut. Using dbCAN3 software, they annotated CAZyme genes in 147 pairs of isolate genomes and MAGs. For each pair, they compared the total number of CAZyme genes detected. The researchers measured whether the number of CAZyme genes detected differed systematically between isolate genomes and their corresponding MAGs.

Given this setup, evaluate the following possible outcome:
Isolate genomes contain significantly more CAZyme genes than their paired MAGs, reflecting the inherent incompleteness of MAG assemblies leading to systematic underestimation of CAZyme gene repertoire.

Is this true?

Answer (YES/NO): YES